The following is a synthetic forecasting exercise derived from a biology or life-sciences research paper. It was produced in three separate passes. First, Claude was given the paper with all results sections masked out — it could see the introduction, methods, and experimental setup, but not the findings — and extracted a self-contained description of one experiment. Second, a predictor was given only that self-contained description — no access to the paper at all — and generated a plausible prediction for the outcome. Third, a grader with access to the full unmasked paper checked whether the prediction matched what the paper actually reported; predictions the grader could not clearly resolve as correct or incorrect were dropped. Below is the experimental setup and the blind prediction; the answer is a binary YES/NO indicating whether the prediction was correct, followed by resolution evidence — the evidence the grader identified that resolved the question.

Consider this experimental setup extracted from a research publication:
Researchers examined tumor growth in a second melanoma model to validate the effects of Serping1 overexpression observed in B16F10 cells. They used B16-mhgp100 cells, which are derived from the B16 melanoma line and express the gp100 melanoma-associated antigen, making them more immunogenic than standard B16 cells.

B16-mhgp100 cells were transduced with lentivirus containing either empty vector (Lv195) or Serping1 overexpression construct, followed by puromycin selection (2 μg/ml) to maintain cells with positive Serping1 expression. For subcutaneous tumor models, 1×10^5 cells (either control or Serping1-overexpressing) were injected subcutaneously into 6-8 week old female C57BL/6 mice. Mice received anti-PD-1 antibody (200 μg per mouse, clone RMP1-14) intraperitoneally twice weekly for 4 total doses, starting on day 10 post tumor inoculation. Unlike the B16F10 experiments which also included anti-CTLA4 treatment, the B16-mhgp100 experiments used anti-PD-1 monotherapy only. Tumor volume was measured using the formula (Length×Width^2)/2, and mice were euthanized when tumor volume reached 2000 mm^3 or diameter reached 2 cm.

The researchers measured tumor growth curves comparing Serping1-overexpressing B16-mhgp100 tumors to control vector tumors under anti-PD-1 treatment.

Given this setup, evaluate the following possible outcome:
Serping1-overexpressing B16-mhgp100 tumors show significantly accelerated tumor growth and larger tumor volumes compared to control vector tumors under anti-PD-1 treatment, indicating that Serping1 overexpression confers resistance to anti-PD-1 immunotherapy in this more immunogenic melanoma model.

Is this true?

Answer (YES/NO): NO